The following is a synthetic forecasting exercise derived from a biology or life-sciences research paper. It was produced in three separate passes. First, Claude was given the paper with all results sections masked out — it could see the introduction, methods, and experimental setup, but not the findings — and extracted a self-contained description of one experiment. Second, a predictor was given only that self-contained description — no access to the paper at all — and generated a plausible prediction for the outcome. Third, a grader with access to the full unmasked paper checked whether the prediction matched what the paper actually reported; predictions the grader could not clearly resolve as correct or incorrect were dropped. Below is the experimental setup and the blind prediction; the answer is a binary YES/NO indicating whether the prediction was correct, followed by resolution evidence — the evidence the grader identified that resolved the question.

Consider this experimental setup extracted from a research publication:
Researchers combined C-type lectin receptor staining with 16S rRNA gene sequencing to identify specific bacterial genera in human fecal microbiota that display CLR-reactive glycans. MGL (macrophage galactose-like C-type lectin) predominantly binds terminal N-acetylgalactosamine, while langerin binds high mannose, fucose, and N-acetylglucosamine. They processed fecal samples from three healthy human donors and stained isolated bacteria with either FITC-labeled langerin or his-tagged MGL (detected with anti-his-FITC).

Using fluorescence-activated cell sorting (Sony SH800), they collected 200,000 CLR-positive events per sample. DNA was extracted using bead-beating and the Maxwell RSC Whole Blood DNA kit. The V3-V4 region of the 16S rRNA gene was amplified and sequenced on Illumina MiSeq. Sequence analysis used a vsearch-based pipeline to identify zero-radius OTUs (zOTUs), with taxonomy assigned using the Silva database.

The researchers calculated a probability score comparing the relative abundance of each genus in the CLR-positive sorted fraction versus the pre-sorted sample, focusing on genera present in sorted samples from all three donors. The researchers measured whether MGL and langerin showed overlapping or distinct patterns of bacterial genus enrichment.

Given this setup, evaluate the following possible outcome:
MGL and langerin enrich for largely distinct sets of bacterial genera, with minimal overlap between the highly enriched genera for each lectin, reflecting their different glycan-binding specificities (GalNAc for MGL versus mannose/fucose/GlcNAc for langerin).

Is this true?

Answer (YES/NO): NO